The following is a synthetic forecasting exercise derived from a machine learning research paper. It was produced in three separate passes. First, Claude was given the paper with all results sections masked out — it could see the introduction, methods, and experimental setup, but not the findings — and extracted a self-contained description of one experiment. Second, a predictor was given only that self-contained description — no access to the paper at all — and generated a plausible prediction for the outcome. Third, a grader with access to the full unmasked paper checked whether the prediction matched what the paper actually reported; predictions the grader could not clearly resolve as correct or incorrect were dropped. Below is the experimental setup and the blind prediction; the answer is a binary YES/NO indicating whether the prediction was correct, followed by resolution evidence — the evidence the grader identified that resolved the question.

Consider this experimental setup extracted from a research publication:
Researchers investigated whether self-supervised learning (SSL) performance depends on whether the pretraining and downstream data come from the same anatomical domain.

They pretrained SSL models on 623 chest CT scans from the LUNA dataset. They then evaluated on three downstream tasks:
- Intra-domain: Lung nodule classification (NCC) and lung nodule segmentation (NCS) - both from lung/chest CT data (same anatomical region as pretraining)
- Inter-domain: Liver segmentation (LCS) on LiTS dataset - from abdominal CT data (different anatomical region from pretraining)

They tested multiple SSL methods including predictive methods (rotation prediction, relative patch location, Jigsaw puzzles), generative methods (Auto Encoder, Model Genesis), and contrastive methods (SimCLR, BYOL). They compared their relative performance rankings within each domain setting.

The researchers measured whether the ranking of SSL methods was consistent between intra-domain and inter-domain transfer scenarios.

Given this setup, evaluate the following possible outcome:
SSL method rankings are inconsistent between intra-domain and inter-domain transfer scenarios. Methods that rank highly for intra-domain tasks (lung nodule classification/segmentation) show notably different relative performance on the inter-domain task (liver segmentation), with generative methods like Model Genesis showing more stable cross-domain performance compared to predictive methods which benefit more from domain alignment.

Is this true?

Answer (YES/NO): NO